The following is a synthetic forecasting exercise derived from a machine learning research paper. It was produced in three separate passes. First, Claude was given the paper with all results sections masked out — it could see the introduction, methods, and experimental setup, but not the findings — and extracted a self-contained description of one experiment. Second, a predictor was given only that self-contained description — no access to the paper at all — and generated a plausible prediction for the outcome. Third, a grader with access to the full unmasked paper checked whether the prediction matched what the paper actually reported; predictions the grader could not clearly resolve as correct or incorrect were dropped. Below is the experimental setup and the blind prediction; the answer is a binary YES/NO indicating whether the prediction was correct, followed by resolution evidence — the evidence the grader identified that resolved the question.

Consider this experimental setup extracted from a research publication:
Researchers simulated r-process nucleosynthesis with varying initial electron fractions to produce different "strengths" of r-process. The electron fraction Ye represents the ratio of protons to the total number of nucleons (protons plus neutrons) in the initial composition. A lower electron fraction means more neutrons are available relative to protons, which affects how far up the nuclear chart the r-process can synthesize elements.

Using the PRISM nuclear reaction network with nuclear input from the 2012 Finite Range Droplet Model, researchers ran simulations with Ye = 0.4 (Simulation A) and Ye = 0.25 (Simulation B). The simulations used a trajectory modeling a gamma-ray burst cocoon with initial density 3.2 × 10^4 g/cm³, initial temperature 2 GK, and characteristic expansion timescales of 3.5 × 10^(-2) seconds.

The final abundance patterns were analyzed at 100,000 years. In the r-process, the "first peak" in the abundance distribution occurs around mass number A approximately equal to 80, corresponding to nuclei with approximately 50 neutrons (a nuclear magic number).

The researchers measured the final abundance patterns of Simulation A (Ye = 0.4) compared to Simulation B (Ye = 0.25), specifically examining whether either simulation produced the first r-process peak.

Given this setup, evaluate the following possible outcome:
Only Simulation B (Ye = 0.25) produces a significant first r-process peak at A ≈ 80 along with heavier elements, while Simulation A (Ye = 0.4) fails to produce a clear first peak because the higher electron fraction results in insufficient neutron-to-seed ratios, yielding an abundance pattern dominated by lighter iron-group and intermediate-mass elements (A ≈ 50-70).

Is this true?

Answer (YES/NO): NO